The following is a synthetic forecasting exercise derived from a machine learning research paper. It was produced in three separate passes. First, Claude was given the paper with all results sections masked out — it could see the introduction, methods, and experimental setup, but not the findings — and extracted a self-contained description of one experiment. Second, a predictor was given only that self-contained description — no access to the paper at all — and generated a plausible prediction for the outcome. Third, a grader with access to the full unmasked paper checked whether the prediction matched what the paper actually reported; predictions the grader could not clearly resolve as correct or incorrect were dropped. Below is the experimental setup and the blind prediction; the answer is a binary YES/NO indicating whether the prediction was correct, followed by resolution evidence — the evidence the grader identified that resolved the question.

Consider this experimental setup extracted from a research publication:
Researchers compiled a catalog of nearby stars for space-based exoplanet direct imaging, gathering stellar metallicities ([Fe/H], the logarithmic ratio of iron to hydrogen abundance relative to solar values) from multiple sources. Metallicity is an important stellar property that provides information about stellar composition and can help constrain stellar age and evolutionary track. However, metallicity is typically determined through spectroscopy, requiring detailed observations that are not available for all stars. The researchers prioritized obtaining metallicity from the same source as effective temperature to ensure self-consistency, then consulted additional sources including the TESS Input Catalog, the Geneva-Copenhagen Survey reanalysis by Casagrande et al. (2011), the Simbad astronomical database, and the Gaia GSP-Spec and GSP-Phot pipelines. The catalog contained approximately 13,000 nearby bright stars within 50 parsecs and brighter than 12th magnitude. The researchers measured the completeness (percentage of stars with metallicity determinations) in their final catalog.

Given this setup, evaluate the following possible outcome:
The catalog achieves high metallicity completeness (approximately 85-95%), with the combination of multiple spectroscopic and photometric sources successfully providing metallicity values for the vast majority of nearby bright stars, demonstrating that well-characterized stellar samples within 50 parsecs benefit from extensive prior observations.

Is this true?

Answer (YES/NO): YES